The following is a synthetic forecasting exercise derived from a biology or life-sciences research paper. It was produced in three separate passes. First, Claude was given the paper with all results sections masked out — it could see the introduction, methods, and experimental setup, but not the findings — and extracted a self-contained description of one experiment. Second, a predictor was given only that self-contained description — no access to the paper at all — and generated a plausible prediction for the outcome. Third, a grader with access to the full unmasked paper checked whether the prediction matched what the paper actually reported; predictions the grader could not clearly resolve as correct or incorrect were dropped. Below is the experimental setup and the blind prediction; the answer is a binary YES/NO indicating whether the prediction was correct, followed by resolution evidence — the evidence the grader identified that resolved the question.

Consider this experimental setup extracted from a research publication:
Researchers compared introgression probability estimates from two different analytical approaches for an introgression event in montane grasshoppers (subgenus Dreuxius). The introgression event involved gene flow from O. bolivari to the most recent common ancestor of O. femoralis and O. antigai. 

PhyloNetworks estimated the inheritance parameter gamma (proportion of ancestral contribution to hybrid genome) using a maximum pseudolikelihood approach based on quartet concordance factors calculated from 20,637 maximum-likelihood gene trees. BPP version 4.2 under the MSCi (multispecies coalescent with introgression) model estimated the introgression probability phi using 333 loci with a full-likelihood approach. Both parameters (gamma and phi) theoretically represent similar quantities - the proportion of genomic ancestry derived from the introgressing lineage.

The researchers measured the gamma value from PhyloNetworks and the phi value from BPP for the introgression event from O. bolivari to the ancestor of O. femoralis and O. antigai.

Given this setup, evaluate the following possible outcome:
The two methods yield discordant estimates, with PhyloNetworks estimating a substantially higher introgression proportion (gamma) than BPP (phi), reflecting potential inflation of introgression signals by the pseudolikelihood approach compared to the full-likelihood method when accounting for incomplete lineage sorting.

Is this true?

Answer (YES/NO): NO